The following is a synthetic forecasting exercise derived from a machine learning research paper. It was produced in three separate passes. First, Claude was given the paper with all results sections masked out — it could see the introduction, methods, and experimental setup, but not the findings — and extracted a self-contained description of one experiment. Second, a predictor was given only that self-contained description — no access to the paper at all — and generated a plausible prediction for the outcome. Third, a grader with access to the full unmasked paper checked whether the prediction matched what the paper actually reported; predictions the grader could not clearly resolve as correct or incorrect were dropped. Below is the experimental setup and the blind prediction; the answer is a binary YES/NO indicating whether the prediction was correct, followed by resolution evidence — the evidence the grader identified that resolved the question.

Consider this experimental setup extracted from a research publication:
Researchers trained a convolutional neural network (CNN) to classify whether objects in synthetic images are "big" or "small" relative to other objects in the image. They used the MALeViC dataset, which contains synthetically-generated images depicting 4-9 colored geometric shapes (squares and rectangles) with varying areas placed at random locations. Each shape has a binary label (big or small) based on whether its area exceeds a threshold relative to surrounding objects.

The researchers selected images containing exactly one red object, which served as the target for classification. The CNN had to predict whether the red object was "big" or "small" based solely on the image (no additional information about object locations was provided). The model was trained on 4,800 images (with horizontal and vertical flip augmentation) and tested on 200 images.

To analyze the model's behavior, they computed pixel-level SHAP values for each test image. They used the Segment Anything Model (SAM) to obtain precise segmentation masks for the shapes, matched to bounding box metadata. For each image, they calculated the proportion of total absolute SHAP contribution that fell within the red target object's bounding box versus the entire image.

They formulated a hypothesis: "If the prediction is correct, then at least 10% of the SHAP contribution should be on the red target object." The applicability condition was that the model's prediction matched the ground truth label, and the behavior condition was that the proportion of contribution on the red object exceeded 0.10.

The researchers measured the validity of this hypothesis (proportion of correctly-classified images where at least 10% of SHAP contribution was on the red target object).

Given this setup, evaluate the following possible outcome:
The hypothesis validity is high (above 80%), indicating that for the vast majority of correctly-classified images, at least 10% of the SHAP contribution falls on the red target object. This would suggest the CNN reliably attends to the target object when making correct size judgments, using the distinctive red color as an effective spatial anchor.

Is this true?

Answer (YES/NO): NO